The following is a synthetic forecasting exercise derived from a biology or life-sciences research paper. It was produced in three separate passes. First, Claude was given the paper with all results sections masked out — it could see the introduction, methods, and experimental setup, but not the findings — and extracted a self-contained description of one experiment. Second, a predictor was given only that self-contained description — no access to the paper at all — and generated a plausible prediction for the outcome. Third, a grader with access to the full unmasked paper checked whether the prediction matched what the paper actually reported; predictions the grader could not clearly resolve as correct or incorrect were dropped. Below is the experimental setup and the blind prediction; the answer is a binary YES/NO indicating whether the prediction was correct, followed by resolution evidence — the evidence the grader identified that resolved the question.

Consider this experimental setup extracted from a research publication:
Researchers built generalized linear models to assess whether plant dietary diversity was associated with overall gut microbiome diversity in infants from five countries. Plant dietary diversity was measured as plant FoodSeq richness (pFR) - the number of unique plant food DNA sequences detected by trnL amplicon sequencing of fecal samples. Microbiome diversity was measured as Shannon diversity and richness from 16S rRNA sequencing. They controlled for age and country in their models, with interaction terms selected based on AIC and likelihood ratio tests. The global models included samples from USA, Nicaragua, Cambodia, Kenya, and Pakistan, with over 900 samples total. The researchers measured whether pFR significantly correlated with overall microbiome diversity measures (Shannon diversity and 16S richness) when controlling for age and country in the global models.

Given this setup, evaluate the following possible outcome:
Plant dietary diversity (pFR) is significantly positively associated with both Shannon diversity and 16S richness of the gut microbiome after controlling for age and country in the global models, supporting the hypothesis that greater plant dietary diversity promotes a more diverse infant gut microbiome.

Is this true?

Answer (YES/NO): NO